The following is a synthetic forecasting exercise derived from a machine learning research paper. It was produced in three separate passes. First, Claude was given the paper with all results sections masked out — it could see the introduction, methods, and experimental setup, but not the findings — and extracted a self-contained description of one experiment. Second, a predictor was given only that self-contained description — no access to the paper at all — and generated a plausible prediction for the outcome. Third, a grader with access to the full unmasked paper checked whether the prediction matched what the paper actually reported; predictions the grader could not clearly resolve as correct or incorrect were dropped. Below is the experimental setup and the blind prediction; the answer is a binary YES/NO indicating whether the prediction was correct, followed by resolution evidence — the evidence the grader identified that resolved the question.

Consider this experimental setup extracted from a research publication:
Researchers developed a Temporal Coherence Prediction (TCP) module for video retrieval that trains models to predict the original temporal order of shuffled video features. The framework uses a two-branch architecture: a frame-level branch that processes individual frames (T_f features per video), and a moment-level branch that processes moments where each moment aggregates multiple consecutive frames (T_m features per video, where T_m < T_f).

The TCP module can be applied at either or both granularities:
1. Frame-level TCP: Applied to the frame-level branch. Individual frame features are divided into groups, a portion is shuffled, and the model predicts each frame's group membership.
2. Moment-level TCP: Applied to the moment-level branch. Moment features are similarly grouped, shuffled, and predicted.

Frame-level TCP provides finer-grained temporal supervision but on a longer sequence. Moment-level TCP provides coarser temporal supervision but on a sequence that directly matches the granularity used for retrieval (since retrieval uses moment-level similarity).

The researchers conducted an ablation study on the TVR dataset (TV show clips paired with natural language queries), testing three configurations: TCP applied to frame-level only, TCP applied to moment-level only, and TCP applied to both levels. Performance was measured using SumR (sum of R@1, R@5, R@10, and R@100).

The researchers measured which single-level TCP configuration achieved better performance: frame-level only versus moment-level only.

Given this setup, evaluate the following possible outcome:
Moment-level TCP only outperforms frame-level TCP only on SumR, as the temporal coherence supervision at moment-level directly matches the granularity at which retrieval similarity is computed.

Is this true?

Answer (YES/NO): YES